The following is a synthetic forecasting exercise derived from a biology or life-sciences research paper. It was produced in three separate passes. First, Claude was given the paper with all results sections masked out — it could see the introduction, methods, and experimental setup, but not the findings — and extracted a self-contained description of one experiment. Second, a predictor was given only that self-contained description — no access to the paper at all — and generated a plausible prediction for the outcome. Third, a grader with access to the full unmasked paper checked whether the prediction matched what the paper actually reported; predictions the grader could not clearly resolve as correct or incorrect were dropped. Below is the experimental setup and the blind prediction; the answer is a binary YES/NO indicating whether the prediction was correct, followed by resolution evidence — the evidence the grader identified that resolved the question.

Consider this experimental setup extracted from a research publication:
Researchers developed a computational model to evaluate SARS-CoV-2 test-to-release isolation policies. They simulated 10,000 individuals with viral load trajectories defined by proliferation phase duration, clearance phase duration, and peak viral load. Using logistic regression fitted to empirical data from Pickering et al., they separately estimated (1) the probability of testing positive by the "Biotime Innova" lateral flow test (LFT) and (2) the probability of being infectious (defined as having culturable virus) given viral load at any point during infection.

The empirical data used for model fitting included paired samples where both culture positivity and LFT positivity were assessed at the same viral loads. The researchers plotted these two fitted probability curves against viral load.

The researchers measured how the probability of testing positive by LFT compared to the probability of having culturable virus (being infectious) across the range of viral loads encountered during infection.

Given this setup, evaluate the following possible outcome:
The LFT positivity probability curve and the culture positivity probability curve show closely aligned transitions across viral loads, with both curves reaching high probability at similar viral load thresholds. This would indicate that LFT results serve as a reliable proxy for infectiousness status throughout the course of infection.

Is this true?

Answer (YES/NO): NO